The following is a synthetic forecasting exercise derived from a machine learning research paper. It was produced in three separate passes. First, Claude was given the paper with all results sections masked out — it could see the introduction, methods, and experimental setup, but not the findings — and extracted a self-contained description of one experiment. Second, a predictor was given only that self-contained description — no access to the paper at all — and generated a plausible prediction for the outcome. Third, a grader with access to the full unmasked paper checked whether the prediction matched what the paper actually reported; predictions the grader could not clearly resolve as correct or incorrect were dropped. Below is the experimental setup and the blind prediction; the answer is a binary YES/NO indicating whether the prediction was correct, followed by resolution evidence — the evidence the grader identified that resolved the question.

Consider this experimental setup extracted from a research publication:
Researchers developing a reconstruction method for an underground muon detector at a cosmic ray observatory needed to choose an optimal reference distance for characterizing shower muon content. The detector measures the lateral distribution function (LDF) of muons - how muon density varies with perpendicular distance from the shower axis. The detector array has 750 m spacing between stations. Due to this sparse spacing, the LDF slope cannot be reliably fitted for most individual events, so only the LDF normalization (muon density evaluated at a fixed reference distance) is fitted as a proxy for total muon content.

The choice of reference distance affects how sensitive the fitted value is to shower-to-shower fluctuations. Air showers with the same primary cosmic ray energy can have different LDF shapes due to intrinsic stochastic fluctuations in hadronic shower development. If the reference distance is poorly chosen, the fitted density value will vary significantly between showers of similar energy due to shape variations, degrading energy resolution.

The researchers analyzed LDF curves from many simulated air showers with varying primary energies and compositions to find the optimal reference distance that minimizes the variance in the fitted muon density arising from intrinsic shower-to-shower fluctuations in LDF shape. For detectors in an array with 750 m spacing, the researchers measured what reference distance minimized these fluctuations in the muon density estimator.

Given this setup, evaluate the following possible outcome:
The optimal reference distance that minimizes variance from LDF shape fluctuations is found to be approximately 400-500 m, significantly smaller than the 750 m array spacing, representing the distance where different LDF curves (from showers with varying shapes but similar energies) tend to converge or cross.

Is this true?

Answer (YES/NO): YES